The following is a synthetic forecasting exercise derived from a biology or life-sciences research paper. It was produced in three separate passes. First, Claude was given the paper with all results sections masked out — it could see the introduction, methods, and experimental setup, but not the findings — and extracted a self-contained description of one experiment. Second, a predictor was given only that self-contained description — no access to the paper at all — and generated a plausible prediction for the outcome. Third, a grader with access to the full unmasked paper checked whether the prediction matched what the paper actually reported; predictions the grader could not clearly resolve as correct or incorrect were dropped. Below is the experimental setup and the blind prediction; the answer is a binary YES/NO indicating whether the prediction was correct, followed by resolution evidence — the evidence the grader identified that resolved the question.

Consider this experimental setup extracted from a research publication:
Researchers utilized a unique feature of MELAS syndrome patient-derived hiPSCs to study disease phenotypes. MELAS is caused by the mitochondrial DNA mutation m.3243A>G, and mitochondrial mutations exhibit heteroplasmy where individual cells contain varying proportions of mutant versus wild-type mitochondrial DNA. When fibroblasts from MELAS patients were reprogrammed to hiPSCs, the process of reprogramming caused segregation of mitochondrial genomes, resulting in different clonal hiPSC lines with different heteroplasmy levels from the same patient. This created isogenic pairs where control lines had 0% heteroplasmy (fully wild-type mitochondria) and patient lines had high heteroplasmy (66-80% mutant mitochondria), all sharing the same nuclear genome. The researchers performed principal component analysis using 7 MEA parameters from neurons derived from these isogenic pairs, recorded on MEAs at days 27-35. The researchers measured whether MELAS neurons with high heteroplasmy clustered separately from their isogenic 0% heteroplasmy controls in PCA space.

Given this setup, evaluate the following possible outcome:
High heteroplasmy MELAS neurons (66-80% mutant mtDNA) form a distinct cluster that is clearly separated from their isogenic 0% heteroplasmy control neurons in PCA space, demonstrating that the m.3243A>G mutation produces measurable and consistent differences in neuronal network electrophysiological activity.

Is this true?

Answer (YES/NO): YES